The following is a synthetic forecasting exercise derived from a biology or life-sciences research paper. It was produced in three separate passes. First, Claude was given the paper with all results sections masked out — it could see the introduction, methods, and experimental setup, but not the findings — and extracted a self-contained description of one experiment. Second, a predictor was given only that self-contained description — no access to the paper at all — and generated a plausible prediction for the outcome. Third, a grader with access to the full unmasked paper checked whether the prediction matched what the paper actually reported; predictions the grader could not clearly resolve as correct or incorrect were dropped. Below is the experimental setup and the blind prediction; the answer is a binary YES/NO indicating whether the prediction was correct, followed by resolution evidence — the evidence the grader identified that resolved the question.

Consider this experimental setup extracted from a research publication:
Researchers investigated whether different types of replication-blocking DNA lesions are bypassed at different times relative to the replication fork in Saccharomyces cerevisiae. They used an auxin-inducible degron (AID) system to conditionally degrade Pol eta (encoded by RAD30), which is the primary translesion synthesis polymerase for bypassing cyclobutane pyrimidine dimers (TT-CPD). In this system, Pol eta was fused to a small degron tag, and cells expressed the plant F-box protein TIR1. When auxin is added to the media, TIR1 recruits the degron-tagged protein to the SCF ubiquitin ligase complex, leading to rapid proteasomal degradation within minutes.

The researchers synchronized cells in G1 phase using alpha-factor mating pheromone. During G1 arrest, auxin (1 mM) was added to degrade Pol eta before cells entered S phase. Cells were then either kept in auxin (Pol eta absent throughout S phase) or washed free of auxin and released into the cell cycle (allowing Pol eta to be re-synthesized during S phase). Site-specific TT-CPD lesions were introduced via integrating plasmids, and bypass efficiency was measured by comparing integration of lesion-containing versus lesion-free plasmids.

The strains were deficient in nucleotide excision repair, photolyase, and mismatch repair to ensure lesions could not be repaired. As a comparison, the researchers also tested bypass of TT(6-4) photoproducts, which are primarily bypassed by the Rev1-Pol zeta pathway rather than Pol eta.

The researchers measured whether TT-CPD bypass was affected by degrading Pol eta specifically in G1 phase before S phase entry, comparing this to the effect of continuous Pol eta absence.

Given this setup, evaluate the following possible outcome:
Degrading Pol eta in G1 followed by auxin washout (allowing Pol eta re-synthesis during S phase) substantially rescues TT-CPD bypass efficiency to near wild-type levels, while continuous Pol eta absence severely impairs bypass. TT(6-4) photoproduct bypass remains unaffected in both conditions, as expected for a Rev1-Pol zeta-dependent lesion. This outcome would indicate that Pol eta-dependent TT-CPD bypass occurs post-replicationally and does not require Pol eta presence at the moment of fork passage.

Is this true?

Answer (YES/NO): NO